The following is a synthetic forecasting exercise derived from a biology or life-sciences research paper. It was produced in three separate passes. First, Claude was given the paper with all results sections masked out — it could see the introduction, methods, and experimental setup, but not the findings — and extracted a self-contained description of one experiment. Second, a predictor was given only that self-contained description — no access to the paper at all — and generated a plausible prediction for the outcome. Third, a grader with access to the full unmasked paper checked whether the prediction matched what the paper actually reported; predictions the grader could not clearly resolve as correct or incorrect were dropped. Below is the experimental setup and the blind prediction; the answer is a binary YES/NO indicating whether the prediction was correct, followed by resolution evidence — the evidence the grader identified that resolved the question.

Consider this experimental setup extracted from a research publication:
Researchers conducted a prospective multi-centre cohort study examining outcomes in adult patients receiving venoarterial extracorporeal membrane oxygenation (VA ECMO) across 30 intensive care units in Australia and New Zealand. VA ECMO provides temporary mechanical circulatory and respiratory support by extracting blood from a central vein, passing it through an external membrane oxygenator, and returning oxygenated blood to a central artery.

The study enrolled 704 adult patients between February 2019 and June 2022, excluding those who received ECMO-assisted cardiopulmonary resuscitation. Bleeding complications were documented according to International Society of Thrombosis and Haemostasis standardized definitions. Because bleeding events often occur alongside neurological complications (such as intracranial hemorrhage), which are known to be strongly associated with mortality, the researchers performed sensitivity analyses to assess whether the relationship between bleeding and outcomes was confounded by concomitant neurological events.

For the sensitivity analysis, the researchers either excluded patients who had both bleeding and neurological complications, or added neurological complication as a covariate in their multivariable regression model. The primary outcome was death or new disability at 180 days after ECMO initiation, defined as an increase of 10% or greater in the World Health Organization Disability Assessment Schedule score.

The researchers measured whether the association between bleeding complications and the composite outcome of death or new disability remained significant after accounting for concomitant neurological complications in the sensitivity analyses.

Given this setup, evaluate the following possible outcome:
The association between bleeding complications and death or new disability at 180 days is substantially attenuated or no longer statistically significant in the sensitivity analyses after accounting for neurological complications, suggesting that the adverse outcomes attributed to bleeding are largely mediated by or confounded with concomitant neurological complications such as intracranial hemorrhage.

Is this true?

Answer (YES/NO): NO